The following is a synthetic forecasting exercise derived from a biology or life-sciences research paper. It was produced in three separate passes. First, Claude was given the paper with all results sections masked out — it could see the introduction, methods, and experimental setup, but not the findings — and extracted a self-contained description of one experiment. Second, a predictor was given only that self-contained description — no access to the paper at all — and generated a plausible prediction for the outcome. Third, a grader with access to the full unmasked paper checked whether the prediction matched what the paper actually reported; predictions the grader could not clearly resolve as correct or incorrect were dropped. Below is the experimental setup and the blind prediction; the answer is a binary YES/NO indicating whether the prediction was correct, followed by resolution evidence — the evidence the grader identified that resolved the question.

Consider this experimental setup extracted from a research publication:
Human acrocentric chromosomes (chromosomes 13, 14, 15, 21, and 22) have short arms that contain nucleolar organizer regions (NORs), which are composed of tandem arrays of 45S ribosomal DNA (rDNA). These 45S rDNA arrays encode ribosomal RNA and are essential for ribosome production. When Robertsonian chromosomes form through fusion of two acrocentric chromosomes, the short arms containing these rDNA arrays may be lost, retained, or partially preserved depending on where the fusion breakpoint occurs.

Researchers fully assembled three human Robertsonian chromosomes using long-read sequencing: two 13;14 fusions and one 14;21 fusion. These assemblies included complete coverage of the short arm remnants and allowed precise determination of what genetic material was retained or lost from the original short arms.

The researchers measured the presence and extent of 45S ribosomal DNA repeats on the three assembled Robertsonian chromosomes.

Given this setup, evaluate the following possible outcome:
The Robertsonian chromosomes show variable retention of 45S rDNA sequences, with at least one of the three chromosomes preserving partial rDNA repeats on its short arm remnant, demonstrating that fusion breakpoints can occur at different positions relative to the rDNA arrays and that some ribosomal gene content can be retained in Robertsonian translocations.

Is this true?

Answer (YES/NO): NO